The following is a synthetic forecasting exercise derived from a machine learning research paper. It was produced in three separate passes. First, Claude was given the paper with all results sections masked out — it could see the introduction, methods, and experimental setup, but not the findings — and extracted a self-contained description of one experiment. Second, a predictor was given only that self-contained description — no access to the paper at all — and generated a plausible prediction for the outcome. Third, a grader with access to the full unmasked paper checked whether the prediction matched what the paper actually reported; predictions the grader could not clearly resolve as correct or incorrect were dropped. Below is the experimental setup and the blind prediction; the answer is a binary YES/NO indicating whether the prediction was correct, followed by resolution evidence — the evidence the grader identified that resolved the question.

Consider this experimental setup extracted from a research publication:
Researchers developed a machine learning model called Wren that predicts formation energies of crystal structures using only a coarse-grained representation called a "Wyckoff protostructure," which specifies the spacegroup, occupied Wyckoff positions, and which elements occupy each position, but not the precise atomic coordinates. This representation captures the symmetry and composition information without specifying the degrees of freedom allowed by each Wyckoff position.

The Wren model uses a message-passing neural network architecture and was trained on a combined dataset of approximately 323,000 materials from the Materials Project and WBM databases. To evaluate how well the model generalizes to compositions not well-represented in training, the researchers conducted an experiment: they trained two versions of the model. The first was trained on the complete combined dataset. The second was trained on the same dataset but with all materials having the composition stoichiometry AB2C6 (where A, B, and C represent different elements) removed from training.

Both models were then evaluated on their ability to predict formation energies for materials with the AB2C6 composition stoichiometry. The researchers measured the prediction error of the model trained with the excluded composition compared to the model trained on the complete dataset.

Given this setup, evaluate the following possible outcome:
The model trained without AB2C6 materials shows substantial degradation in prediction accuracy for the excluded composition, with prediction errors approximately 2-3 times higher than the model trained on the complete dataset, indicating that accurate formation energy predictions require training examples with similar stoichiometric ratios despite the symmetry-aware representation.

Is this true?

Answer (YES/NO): NO